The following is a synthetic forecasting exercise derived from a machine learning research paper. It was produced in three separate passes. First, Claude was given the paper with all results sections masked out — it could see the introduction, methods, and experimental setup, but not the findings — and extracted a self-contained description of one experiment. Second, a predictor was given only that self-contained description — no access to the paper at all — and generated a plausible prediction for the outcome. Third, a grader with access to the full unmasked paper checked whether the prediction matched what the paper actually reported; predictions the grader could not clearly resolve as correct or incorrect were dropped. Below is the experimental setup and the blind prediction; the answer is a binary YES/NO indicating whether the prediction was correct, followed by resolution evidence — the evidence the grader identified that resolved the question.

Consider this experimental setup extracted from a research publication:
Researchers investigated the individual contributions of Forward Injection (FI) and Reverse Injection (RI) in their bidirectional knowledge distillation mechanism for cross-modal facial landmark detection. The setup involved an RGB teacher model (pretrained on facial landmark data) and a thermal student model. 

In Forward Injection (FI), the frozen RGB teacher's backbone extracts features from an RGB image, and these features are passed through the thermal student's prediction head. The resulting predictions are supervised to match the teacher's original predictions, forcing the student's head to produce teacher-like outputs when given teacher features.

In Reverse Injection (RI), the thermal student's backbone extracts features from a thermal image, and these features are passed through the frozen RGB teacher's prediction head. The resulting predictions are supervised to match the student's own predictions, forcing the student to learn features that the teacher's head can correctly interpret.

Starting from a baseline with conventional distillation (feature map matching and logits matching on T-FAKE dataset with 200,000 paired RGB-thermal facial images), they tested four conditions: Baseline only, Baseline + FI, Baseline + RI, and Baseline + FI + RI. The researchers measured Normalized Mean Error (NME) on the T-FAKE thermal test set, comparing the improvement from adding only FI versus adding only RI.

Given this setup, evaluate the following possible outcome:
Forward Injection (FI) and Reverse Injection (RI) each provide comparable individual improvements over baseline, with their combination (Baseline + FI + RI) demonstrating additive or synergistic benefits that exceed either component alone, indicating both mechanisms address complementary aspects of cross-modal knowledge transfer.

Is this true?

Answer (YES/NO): NO